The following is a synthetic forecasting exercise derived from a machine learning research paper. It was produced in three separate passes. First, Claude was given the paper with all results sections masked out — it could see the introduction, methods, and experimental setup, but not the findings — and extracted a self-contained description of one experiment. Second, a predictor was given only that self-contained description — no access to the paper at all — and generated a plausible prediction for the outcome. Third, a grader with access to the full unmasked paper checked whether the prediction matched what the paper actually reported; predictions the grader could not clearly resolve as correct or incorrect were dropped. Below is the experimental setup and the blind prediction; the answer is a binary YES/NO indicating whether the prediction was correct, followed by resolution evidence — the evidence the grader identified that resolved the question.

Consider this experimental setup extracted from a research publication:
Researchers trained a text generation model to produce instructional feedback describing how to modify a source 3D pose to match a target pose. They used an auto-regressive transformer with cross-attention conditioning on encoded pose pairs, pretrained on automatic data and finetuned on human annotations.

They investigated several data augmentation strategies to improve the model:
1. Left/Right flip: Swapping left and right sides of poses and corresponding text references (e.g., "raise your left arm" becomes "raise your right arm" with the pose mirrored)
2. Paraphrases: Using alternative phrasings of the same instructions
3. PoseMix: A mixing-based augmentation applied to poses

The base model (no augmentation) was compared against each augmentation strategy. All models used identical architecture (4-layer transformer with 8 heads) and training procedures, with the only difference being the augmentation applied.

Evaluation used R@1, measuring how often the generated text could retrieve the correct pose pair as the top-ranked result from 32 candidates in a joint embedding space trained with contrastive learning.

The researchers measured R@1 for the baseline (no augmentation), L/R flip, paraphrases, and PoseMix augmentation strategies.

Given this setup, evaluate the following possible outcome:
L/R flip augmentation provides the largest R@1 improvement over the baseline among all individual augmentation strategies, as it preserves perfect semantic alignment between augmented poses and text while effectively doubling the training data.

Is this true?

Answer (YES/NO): YES